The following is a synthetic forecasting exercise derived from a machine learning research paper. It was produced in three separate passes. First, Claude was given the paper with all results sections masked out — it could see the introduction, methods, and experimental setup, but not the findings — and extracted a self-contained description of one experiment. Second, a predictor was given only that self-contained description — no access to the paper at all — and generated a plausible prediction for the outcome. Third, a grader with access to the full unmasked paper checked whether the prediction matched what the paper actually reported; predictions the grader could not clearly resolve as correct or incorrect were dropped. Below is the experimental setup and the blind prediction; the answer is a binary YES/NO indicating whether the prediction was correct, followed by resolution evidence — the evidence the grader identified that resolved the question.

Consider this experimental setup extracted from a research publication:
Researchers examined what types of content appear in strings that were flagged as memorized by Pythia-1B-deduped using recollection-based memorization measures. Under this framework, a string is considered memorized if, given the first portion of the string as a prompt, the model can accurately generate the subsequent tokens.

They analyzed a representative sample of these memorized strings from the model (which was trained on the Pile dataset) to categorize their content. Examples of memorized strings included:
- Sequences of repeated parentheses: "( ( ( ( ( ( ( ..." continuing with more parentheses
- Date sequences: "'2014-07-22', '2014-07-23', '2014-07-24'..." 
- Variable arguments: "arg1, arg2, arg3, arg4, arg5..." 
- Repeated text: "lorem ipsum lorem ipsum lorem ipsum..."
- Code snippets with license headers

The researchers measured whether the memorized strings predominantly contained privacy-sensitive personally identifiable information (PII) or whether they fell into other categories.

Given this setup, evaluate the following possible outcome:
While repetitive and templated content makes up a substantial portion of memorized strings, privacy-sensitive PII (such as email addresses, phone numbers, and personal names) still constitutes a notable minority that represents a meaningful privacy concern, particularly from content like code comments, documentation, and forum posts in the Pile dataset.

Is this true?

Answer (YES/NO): NO